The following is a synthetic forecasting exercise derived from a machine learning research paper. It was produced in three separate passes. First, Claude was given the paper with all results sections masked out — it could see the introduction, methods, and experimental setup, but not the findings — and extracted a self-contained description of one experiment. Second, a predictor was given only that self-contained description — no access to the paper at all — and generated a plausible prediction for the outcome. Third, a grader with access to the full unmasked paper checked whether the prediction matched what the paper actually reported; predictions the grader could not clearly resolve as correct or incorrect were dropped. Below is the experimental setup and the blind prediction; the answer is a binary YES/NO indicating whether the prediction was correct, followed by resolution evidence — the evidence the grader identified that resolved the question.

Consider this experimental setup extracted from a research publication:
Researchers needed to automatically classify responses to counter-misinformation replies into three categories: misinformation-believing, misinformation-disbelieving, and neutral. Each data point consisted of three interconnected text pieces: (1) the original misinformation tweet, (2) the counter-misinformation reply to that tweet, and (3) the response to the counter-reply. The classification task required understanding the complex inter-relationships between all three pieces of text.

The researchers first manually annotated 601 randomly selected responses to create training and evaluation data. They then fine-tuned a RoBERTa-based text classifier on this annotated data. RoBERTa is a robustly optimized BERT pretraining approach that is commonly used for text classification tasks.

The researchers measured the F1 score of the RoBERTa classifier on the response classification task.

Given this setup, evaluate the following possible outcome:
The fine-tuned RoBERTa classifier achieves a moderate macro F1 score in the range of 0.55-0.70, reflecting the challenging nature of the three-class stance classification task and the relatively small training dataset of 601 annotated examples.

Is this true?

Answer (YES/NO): NO